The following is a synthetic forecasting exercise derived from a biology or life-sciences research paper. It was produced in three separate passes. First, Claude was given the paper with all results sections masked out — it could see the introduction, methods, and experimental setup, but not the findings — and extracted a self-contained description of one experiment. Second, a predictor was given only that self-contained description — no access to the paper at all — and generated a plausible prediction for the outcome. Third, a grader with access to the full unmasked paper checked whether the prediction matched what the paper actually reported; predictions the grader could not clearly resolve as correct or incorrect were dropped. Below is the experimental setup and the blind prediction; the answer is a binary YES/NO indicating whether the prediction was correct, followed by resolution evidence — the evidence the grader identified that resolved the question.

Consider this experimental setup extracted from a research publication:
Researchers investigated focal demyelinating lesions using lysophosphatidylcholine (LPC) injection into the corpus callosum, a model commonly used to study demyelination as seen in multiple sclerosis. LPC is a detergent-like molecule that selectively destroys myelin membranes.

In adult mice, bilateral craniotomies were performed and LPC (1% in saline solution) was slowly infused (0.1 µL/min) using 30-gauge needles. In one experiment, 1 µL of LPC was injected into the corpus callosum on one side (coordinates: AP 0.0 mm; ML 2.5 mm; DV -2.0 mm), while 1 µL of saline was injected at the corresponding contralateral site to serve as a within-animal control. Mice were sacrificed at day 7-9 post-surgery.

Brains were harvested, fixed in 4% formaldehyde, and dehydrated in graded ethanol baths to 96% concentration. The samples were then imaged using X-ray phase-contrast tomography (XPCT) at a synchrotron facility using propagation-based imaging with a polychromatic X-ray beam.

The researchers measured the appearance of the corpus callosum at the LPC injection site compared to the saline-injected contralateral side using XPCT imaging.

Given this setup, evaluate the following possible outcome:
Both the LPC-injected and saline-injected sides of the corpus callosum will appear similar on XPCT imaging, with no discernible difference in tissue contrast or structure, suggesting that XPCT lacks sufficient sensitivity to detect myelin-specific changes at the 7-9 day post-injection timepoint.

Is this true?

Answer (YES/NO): NO